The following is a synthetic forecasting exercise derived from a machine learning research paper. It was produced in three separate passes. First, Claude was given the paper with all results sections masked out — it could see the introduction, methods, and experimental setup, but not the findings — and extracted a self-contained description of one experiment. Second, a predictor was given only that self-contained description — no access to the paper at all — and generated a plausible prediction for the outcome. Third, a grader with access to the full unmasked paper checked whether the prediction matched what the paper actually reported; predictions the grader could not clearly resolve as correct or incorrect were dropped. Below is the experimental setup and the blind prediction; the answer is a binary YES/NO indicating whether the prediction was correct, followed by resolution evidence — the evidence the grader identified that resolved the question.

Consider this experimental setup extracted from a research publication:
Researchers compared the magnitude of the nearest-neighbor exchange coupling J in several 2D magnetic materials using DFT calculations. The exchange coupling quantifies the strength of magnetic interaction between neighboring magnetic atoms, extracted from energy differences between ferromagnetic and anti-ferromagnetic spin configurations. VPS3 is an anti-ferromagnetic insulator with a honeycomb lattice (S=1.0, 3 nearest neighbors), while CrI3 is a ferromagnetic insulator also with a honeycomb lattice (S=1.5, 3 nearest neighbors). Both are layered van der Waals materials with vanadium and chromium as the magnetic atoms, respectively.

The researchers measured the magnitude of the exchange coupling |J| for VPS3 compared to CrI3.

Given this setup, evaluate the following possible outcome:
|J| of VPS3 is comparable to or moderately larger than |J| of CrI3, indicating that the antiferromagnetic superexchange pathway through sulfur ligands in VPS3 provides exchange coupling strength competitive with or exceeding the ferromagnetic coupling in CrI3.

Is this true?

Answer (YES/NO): NO